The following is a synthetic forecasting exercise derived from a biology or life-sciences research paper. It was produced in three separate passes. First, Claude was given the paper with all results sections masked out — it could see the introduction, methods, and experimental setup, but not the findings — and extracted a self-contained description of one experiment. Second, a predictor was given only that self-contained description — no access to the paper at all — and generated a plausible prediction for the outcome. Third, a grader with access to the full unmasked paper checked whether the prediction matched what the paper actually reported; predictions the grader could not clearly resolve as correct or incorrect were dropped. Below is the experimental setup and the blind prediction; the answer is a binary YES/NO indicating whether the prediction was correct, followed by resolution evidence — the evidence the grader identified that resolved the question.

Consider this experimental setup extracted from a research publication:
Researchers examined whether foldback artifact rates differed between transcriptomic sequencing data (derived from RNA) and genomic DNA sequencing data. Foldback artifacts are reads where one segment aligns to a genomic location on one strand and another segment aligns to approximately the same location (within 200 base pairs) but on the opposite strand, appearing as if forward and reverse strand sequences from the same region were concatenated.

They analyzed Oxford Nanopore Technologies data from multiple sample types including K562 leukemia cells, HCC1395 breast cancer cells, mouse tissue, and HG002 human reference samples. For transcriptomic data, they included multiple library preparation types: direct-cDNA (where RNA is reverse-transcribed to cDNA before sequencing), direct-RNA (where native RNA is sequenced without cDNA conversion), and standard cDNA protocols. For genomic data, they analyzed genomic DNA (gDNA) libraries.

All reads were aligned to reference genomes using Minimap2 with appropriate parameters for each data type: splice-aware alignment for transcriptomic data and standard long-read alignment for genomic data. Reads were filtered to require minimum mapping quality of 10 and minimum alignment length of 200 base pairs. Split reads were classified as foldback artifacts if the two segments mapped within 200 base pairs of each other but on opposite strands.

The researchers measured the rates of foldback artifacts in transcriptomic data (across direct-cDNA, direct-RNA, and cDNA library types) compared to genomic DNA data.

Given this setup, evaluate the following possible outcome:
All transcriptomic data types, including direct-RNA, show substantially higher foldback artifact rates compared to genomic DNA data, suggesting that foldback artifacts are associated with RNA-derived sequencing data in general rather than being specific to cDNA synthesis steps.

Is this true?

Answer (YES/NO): NO